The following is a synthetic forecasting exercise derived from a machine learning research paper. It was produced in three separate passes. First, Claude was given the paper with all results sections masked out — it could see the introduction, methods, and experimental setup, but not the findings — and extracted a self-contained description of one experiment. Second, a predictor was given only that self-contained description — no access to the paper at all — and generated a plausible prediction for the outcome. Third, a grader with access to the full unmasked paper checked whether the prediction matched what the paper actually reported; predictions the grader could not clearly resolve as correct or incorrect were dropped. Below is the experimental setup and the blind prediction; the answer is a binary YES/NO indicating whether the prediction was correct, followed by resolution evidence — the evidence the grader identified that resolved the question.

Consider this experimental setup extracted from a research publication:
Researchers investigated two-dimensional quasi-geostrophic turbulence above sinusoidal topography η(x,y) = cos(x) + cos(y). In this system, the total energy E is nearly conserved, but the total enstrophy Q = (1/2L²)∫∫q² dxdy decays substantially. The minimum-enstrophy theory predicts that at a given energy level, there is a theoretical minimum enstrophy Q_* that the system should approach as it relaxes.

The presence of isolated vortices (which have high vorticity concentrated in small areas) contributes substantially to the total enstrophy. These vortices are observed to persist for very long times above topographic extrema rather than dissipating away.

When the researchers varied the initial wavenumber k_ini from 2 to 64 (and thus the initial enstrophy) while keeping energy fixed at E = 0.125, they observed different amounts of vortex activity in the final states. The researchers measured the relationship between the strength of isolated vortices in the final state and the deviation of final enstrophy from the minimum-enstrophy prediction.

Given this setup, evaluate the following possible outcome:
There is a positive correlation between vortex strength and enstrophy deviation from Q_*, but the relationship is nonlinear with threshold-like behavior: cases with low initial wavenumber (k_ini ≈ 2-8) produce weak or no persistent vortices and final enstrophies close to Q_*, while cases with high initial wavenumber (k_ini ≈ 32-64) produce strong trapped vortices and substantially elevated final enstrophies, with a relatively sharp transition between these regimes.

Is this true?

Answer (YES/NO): NO